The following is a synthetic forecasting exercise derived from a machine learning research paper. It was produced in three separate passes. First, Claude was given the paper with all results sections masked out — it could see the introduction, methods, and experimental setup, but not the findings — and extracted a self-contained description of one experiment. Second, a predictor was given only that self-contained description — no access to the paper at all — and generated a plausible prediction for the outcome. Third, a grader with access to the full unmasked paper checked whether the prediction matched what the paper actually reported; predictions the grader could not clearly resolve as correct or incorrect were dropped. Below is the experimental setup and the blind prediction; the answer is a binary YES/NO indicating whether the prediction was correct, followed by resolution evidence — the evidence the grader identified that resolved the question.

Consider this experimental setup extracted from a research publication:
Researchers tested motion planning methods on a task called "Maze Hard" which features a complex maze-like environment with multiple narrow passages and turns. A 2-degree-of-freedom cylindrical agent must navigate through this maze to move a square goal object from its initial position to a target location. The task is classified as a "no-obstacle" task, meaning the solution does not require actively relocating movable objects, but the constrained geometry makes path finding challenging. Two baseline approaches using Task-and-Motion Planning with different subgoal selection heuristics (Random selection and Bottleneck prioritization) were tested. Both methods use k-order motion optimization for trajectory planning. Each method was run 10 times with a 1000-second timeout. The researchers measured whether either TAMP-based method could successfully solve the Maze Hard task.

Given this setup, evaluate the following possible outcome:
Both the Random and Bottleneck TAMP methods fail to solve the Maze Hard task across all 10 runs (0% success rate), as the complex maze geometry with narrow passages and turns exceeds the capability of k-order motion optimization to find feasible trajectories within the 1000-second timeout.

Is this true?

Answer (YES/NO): YES